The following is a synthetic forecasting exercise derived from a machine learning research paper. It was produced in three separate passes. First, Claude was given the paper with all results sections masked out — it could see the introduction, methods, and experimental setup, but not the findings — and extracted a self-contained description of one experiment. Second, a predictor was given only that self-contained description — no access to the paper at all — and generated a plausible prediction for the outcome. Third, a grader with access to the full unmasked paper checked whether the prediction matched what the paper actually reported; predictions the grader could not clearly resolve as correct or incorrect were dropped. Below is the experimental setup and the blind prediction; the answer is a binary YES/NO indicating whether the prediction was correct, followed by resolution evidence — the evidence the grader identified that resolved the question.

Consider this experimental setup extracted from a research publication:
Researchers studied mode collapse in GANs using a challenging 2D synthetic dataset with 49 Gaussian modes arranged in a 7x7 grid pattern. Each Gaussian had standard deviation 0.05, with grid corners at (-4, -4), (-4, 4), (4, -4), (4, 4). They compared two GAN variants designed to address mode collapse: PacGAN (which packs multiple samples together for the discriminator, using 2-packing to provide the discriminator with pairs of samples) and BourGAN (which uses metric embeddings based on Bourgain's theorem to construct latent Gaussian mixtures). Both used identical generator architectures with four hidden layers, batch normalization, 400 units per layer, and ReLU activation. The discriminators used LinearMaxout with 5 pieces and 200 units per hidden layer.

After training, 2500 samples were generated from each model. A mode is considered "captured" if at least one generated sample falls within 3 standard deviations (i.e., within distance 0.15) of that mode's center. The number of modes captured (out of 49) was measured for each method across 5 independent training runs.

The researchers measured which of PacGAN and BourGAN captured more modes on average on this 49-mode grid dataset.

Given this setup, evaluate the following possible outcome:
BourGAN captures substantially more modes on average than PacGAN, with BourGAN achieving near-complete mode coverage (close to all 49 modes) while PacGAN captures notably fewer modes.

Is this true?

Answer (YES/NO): NO